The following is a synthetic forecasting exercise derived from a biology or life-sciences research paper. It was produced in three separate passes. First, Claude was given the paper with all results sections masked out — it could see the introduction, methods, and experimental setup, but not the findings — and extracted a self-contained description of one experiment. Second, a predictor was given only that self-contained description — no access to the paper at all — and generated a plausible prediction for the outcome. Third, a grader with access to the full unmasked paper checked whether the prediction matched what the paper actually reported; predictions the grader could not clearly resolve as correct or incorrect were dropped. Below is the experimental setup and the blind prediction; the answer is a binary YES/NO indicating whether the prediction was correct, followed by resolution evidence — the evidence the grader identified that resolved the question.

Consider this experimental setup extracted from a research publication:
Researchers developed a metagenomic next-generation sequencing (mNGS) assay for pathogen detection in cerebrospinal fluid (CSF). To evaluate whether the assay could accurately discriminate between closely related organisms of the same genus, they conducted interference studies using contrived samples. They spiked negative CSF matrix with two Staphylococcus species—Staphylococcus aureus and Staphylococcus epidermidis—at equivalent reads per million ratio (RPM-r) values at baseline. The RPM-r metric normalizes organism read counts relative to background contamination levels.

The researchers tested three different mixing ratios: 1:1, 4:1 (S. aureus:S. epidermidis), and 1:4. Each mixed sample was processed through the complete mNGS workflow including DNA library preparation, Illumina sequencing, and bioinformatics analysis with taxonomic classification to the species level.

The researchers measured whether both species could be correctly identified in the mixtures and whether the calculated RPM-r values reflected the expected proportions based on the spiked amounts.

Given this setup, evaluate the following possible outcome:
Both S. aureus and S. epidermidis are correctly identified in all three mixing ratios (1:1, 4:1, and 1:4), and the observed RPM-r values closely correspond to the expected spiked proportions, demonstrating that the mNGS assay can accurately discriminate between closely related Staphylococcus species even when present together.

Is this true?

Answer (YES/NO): YES